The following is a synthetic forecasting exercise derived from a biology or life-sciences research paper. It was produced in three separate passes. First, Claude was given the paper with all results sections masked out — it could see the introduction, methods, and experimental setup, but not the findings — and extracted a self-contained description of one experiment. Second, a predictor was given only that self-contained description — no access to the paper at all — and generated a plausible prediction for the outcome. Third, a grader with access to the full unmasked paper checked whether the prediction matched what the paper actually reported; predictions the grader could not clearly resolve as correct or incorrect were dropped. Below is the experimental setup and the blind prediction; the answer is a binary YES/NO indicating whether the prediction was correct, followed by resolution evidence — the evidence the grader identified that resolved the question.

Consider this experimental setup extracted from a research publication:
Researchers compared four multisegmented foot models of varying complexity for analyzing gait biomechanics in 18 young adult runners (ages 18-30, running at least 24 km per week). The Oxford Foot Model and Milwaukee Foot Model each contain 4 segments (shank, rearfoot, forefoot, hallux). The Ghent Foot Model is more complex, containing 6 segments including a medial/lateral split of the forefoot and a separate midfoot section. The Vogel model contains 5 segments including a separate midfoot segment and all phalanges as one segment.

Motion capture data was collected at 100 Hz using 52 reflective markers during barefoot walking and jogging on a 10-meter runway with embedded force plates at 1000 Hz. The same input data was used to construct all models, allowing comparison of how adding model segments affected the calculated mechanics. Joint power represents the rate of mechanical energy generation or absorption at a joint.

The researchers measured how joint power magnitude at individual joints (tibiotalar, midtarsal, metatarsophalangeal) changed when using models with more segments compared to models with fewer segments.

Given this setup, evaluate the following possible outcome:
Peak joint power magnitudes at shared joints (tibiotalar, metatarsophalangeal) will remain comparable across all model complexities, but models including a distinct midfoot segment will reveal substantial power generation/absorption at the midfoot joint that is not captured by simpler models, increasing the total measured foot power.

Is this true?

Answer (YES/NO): NO